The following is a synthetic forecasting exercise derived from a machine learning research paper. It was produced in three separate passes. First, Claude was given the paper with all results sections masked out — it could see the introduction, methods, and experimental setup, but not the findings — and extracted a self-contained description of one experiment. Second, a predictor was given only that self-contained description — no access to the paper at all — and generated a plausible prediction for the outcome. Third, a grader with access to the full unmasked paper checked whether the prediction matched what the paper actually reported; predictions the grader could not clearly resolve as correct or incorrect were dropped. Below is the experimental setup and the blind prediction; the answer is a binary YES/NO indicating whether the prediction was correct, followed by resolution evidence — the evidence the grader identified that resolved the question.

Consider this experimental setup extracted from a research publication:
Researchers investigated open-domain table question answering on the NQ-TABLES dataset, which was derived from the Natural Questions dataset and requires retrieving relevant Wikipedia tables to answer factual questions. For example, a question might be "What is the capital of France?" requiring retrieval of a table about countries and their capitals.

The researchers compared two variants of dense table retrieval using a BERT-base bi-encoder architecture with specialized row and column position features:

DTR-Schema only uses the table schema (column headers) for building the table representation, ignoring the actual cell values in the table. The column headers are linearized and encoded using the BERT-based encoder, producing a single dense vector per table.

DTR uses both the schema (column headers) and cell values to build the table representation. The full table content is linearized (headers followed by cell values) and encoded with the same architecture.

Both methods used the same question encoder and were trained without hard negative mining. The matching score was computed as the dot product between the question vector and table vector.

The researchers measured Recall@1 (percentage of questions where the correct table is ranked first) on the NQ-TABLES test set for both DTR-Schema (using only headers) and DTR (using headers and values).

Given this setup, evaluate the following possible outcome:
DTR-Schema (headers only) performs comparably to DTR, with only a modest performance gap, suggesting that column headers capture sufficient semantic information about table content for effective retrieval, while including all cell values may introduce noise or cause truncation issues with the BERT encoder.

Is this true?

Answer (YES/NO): YES